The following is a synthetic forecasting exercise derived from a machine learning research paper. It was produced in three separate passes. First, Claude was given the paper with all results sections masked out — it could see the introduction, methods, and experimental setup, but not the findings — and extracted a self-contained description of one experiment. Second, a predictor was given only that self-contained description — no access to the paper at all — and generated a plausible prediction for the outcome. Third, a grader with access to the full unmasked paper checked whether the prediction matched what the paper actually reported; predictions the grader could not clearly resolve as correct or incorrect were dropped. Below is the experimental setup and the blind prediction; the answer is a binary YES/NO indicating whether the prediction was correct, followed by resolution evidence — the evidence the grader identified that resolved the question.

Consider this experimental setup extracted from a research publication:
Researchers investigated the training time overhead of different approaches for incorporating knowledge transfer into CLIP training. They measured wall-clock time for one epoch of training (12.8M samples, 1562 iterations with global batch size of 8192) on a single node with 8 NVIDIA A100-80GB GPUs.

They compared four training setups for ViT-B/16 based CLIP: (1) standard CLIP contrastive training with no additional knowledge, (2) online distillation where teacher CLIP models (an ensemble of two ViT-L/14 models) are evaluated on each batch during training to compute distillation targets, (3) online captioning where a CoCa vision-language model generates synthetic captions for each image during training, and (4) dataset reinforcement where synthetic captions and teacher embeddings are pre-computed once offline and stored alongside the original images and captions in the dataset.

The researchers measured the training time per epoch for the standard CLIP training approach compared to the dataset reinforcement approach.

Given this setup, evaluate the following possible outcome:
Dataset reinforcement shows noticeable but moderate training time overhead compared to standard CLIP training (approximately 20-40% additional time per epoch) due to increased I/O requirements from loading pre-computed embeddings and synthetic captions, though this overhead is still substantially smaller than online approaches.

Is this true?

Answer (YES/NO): NO